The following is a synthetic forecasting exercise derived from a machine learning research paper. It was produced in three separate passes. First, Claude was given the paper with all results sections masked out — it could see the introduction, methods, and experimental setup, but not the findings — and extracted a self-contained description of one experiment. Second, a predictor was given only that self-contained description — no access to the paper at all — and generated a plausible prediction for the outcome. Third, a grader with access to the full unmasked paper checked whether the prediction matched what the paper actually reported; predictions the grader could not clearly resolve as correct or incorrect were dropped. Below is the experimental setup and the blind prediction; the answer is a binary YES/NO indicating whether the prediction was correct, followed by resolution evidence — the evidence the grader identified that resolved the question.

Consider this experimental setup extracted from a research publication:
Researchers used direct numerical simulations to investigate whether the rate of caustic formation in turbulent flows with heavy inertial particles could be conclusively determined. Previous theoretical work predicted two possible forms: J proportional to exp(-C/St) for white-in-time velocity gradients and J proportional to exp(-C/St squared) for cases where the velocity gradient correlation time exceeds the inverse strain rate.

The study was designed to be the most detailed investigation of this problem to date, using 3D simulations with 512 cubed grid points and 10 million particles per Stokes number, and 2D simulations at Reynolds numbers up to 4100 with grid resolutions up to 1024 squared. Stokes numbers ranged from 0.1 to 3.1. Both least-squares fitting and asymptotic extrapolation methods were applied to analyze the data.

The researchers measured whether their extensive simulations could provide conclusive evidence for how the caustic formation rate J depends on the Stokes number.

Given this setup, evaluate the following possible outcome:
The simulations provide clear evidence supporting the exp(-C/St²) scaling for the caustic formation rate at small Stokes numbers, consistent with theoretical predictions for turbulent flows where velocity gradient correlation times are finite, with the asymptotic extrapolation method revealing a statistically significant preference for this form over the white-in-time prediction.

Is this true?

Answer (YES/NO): NO